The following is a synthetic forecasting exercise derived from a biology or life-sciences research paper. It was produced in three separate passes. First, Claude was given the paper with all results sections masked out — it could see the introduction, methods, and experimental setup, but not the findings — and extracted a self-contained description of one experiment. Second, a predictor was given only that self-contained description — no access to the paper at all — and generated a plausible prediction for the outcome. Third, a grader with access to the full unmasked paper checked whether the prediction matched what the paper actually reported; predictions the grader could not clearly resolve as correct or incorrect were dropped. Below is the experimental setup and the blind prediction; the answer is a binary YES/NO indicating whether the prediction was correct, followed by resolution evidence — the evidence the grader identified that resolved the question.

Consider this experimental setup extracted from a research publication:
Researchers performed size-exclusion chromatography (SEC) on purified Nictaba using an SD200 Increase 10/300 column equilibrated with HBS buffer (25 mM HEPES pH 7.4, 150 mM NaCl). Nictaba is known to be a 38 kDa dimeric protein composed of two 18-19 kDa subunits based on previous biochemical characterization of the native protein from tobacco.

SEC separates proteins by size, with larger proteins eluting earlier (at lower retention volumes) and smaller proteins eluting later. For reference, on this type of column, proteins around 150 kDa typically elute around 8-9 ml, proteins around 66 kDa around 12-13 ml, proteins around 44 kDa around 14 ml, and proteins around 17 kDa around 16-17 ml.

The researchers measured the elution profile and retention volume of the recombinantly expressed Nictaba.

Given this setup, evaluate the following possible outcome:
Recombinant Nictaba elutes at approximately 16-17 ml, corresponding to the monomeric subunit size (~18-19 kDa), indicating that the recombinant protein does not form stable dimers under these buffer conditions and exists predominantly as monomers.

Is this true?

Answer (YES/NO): NO